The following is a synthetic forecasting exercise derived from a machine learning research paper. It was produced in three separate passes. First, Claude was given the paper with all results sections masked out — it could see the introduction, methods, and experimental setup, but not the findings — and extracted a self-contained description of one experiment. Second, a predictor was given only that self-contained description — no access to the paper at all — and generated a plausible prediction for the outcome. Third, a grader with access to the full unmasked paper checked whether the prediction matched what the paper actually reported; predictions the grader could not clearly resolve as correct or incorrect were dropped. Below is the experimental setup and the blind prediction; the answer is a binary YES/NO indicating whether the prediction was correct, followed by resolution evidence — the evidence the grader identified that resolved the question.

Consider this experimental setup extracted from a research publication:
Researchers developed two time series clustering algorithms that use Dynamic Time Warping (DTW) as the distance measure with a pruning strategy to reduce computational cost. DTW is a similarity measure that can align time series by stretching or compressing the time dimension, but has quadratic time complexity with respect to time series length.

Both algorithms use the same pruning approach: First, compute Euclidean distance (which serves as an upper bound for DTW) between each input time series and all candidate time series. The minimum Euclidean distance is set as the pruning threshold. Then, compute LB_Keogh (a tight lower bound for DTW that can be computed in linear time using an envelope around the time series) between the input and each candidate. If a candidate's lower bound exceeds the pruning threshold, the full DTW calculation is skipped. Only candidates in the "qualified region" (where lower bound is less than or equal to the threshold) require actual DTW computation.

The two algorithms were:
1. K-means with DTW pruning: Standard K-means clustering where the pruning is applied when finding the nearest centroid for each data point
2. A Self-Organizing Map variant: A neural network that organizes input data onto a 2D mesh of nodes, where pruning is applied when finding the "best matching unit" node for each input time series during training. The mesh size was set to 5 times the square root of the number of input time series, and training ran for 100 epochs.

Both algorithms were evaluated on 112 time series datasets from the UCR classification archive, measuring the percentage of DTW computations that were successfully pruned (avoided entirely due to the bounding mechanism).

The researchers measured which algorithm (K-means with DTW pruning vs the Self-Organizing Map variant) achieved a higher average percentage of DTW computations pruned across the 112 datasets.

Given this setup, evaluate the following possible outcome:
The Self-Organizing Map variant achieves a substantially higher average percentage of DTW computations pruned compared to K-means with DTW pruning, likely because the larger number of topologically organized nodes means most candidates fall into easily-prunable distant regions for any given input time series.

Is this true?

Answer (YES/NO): NO